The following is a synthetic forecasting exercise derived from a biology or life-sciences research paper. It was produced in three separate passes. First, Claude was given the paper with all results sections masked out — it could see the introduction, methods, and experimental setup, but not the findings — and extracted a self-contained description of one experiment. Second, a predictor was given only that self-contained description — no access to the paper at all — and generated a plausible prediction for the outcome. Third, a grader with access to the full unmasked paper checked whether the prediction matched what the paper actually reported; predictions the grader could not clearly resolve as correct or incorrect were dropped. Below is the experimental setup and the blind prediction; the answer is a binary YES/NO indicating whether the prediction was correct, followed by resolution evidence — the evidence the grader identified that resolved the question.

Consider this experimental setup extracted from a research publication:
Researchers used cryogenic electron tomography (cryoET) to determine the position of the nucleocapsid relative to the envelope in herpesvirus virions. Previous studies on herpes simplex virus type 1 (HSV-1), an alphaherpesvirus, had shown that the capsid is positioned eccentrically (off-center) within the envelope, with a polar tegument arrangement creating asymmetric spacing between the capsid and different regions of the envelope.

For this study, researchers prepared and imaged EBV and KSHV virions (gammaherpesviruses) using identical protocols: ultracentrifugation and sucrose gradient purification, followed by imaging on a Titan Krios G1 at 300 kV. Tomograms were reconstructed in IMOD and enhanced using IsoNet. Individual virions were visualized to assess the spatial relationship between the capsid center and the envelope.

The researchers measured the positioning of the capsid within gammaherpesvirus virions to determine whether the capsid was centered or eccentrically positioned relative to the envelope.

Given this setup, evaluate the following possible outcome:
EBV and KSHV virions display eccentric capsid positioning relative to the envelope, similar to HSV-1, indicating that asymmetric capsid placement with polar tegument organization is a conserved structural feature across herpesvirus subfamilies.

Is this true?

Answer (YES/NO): YES